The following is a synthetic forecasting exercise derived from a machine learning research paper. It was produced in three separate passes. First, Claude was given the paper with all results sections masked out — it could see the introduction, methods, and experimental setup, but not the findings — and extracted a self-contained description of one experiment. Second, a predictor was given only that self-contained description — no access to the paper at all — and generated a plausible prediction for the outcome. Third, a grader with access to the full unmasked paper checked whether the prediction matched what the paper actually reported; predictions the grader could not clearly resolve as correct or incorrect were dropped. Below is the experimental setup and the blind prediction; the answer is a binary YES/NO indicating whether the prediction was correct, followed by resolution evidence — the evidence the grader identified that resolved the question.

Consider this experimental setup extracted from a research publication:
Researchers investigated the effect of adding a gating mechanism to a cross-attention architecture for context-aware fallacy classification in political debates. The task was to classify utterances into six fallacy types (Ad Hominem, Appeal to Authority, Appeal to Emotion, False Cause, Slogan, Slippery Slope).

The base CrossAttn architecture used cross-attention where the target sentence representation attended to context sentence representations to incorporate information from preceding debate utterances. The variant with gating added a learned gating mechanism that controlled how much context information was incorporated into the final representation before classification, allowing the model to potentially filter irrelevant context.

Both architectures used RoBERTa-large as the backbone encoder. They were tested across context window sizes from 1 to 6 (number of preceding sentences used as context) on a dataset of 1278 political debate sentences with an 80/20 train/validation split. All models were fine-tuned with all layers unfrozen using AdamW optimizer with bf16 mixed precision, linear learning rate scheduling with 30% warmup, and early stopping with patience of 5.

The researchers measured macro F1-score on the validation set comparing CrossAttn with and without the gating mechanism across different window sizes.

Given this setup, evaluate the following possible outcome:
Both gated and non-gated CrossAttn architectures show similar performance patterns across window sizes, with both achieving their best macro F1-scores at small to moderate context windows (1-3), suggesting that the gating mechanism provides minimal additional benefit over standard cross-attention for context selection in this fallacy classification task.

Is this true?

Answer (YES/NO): NO